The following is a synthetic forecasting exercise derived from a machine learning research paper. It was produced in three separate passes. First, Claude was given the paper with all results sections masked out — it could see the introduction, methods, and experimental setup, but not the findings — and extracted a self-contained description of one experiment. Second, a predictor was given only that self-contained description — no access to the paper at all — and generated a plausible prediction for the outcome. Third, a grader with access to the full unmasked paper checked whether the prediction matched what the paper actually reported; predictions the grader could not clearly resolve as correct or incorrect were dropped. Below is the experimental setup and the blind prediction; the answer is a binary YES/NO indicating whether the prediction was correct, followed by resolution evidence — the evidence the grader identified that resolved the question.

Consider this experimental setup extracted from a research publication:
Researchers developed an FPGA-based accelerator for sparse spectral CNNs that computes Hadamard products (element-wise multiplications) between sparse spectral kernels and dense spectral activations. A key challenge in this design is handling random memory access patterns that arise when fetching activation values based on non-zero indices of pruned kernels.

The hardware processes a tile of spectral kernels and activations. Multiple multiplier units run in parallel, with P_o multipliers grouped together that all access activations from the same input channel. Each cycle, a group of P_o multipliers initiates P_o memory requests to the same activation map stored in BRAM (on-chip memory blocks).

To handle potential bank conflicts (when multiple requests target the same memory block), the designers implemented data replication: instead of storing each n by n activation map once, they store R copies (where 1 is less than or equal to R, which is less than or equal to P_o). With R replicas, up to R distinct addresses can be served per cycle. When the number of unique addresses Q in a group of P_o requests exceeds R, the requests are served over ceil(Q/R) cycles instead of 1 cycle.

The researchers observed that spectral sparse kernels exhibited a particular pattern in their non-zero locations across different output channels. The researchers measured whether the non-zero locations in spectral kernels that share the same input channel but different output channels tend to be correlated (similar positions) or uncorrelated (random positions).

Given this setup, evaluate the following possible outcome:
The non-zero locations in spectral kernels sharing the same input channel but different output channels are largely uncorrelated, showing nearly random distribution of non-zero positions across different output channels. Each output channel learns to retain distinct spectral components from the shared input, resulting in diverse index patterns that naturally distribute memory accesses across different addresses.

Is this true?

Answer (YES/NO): NO